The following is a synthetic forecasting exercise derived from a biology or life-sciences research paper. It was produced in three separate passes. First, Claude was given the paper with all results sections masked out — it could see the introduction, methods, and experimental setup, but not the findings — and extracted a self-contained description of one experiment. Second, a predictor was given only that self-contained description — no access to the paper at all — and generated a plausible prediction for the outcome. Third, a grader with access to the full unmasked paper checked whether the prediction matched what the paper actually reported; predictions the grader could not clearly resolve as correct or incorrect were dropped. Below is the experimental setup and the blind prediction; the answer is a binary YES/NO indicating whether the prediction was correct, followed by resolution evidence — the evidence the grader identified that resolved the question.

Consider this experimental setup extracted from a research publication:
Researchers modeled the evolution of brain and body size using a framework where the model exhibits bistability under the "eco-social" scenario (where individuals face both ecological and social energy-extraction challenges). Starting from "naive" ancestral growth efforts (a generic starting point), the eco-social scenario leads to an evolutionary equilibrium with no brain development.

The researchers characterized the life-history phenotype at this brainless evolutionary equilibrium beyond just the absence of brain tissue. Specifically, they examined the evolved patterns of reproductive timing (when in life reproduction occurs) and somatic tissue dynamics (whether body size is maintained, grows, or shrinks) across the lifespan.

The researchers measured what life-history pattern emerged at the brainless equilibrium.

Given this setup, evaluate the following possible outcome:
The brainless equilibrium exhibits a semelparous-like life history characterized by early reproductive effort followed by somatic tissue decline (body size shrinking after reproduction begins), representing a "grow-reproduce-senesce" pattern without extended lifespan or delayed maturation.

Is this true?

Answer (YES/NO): YES